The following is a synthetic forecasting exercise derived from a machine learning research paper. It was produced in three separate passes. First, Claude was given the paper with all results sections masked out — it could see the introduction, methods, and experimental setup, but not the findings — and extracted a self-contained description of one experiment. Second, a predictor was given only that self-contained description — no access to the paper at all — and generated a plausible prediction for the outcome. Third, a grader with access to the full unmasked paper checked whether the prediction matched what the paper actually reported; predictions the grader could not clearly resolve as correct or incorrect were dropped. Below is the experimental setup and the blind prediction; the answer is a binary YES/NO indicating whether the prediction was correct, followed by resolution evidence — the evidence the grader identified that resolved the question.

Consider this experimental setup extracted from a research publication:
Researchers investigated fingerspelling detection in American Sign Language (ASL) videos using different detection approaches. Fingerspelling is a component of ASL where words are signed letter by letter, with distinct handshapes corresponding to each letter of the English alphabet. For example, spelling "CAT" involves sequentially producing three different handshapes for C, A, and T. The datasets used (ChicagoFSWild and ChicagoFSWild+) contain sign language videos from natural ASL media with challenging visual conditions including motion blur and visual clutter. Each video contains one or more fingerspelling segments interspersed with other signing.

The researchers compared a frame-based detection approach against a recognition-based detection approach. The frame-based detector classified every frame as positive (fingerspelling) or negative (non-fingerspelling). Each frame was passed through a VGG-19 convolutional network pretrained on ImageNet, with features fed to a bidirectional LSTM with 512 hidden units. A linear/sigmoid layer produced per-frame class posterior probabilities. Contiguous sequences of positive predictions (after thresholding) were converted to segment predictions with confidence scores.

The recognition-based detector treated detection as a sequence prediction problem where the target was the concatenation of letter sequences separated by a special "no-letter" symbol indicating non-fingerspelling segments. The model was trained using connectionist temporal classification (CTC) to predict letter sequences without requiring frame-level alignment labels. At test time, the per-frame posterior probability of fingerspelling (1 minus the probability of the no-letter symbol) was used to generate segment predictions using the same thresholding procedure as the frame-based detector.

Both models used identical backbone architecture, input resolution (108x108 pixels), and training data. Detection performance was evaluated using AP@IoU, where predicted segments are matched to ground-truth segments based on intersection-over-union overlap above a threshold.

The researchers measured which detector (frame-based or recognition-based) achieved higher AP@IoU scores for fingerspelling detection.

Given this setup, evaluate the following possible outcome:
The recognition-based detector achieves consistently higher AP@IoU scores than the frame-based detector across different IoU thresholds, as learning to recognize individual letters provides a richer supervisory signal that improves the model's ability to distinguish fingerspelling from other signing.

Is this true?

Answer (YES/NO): YES